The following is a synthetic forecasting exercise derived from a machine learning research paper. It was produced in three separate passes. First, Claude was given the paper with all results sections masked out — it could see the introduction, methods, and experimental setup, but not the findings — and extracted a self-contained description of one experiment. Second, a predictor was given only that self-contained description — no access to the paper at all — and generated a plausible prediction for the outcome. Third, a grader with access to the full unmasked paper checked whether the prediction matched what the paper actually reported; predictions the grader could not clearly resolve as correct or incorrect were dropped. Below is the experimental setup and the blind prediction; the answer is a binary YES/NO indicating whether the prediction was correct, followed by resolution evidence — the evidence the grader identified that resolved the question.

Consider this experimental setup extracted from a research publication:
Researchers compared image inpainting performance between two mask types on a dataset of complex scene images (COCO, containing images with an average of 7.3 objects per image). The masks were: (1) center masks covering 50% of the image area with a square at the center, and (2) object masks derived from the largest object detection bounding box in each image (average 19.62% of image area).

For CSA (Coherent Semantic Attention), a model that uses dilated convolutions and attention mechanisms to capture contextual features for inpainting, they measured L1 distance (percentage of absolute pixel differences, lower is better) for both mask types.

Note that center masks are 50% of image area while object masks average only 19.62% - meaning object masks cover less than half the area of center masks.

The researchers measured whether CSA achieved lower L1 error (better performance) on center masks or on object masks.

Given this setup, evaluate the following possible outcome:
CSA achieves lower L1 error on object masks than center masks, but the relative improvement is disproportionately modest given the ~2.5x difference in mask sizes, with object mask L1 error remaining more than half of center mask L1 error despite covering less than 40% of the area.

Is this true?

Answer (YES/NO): NO